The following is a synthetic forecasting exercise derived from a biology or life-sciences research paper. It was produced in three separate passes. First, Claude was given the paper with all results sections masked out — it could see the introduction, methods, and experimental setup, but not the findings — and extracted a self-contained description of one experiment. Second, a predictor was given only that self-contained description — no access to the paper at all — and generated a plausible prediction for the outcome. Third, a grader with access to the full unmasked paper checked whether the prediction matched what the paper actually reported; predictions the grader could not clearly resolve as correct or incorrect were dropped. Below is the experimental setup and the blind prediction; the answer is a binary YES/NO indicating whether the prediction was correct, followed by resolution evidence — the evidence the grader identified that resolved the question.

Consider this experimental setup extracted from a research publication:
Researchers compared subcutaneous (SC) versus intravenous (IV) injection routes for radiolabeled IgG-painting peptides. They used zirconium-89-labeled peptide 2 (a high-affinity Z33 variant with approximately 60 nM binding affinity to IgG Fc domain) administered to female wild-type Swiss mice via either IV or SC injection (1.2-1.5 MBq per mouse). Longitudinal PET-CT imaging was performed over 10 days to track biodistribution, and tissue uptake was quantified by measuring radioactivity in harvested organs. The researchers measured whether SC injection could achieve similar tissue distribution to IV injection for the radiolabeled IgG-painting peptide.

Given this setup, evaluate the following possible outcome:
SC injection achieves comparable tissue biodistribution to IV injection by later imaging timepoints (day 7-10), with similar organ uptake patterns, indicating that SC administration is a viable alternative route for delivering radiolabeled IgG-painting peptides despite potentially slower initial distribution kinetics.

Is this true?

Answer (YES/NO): NO